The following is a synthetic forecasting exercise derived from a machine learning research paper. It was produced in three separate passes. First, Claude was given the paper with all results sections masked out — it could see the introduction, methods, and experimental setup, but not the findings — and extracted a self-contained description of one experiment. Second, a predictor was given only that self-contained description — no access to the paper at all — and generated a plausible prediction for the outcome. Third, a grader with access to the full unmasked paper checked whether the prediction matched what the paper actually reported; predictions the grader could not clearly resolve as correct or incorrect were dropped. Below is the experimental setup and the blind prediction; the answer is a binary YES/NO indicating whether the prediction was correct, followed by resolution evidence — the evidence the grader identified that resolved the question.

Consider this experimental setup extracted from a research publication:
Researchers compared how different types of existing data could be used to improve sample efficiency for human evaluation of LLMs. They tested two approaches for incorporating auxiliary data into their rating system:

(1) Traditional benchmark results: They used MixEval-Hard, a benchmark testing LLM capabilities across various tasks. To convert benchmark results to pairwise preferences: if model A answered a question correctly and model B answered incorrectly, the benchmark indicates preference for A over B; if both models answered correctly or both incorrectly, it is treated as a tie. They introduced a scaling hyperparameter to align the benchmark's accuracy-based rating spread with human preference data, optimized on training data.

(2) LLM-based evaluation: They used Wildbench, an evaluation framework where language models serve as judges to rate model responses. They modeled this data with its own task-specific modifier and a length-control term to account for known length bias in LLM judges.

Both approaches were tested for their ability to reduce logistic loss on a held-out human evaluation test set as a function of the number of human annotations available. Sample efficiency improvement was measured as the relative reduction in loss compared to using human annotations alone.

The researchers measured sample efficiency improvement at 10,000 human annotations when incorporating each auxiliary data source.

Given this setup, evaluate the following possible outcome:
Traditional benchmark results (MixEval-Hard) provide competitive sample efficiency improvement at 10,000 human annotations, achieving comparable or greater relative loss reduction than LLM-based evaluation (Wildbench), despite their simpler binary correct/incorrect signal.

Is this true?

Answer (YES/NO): YES